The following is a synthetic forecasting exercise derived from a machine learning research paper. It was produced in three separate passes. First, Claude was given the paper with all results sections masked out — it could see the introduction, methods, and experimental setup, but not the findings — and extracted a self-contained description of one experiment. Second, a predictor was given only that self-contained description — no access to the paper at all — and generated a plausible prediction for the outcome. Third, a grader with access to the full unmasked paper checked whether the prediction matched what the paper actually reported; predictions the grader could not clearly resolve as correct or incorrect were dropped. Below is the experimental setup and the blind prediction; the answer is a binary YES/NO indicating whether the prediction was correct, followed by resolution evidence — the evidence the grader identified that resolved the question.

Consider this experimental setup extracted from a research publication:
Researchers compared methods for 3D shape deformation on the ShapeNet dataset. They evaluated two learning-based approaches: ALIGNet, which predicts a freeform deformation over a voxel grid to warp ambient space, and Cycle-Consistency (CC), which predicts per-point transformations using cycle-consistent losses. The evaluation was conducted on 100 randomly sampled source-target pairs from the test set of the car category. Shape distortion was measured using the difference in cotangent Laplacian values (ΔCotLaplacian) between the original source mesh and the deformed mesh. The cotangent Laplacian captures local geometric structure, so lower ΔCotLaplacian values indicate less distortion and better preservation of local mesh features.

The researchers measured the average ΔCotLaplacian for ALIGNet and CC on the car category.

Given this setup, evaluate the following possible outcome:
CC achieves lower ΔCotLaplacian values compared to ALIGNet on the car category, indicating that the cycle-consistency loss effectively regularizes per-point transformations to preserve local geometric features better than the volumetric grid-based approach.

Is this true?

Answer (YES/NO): NO